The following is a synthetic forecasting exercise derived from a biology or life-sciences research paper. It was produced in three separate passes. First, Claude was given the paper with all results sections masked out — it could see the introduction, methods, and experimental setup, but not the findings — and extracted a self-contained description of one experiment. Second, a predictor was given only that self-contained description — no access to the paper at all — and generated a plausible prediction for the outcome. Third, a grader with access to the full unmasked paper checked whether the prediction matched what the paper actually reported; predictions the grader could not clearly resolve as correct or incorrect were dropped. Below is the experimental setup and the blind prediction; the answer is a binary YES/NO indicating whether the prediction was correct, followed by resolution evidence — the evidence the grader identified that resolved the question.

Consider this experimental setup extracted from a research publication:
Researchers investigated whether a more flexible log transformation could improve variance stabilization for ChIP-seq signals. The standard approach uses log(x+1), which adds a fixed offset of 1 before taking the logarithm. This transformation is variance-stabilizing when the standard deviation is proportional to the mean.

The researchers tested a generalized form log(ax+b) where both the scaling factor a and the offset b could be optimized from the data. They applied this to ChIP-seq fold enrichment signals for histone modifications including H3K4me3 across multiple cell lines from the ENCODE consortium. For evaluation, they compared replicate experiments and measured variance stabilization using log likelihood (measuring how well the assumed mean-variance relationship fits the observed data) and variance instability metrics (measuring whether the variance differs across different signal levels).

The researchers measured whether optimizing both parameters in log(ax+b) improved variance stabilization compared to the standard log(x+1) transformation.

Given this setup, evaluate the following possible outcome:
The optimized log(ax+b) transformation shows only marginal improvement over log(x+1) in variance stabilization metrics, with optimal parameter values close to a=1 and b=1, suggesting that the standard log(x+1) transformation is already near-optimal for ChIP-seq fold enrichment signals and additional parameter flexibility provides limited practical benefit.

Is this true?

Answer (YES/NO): NO